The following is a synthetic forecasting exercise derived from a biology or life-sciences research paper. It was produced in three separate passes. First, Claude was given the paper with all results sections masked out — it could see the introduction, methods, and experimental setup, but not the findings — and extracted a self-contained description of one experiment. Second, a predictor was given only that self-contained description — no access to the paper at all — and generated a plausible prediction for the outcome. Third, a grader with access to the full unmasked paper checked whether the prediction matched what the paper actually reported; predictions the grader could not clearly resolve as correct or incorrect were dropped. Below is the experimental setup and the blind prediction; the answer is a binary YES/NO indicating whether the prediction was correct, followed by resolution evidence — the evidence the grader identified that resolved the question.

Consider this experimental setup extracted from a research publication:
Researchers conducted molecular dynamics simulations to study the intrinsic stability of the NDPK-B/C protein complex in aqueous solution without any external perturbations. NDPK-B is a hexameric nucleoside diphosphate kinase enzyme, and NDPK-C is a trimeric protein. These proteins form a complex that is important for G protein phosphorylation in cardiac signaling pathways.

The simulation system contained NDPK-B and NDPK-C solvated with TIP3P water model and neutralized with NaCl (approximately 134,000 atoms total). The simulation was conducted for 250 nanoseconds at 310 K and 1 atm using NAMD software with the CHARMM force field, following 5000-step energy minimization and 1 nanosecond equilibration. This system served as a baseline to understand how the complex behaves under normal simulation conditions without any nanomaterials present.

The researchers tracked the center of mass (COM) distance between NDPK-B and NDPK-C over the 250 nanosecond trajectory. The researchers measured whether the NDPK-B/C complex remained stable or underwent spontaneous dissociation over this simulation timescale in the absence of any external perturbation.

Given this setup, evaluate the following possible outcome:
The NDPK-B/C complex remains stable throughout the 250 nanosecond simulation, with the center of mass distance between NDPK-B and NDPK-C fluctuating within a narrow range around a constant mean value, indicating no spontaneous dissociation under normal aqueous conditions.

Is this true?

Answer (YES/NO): NO